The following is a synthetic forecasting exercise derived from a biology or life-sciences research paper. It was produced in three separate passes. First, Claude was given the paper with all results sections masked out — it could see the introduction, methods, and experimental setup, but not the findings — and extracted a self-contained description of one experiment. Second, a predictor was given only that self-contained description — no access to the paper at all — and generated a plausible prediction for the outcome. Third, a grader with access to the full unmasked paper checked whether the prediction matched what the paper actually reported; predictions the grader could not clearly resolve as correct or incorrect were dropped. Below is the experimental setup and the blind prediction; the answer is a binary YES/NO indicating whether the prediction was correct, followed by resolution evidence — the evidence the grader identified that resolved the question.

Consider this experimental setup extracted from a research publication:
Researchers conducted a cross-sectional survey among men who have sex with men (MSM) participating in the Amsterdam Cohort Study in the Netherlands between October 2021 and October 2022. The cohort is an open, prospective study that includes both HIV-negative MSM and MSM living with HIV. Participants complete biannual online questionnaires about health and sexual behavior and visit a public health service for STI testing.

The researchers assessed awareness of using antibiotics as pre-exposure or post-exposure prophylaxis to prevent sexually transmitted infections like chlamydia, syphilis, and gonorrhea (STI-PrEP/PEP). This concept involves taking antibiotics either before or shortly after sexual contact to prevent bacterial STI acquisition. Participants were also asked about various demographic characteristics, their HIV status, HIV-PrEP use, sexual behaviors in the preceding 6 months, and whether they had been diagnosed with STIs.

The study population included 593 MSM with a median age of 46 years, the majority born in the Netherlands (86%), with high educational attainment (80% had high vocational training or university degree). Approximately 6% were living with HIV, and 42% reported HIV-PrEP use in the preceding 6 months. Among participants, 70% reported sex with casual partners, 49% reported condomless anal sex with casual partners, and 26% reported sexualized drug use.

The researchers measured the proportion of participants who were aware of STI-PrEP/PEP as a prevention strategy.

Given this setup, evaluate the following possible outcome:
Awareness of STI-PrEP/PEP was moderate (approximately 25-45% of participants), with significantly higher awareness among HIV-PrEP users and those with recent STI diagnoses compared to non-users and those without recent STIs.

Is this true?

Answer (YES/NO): NO